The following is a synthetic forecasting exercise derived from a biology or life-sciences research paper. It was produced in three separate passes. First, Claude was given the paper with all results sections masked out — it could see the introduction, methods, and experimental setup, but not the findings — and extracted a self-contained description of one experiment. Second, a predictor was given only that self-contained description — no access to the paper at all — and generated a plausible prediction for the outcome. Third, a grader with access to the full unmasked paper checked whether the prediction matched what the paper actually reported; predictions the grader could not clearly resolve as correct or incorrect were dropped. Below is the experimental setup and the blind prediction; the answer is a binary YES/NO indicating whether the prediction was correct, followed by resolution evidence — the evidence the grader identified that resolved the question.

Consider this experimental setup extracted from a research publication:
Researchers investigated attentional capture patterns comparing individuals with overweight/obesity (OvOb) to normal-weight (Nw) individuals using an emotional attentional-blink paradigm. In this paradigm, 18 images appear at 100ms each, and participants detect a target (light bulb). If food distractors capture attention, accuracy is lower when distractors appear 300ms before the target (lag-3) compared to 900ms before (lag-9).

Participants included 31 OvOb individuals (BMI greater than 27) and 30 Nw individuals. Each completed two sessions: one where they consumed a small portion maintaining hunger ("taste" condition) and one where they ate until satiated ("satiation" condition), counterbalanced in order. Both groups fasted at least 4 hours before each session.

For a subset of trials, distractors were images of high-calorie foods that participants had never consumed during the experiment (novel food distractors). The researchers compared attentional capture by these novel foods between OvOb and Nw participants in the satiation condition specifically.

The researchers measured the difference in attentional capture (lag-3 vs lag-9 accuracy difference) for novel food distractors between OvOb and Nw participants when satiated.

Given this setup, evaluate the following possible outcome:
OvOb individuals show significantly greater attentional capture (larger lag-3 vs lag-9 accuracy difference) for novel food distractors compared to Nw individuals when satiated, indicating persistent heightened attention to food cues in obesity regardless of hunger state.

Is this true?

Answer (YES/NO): YES